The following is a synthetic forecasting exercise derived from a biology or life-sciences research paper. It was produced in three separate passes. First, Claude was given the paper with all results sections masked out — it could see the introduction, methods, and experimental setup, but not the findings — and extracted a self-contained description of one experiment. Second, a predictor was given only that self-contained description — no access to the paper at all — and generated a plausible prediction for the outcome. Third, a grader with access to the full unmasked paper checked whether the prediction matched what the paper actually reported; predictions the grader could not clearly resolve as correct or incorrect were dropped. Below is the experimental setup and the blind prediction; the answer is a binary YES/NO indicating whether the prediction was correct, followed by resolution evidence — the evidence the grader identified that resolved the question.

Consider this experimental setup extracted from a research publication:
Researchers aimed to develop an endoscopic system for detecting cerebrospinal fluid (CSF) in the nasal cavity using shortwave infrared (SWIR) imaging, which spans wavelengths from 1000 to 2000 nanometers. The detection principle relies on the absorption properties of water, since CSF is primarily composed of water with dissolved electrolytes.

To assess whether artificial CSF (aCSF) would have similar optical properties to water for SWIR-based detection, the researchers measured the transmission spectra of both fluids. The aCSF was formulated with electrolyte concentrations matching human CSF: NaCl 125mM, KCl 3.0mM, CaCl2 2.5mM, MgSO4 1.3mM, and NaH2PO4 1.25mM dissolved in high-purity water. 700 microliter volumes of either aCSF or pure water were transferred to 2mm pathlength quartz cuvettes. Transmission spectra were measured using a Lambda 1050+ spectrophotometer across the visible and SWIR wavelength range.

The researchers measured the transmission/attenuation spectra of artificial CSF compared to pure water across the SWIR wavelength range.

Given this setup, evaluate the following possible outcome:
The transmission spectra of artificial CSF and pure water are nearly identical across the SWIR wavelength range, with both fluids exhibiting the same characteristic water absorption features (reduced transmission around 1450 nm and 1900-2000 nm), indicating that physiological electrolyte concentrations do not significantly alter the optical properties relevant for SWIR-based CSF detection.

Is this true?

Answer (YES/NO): YES